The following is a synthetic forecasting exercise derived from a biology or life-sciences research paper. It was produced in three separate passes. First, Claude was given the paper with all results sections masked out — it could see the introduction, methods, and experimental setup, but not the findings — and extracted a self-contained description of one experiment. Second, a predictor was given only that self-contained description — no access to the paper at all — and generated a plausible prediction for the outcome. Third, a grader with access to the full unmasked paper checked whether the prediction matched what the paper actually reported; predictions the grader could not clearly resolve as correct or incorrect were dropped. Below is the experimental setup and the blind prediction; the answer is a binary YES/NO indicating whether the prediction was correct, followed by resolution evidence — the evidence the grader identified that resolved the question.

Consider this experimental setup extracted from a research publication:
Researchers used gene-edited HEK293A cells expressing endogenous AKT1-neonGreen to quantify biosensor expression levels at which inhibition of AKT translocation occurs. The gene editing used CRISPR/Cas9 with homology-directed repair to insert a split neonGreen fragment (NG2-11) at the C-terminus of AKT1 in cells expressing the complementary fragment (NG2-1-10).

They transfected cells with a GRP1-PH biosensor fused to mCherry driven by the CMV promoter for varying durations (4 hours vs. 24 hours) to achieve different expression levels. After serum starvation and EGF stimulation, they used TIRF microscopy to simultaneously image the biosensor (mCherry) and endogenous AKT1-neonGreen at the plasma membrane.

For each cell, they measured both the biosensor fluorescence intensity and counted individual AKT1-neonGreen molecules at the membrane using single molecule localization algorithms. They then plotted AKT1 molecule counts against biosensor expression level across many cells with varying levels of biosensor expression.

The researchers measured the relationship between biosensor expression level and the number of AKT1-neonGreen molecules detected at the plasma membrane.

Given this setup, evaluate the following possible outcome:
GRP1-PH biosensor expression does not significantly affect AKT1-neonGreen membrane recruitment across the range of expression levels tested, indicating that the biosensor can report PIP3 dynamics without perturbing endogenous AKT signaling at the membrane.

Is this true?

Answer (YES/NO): NO